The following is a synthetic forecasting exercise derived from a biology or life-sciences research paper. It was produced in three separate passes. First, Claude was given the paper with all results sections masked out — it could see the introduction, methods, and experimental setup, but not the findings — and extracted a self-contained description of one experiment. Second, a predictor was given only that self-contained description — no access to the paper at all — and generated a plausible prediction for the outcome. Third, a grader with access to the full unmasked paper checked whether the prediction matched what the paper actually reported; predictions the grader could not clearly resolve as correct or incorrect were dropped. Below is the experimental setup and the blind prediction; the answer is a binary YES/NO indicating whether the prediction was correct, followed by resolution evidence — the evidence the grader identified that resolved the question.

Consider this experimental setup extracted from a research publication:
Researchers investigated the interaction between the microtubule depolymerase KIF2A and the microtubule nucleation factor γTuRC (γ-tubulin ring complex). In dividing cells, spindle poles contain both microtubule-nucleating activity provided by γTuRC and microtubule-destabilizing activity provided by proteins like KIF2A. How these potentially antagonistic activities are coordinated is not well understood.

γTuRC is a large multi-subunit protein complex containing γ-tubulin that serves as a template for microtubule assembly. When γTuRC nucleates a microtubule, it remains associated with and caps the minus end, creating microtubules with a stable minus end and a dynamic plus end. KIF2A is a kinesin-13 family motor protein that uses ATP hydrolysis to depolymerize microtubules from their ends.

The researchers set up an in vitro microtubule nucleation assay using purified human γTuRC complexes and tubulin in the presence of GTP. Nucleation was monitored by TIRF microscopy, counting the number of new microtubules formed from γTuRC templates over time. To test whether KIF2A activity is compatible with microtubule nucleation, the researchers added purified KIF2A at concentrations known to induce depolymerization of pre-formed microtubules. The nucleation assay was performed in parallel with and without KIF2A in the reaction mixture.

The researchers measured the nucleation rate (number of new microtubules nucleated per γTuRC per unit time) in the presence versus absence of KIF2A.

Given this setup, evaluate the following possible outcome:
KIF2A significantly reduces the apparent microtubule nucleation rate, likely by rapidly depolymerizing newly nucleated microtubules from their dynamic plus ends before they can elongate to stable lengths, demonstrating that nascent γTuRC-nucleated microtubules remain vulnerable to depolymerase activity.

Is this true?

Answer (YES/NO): YES